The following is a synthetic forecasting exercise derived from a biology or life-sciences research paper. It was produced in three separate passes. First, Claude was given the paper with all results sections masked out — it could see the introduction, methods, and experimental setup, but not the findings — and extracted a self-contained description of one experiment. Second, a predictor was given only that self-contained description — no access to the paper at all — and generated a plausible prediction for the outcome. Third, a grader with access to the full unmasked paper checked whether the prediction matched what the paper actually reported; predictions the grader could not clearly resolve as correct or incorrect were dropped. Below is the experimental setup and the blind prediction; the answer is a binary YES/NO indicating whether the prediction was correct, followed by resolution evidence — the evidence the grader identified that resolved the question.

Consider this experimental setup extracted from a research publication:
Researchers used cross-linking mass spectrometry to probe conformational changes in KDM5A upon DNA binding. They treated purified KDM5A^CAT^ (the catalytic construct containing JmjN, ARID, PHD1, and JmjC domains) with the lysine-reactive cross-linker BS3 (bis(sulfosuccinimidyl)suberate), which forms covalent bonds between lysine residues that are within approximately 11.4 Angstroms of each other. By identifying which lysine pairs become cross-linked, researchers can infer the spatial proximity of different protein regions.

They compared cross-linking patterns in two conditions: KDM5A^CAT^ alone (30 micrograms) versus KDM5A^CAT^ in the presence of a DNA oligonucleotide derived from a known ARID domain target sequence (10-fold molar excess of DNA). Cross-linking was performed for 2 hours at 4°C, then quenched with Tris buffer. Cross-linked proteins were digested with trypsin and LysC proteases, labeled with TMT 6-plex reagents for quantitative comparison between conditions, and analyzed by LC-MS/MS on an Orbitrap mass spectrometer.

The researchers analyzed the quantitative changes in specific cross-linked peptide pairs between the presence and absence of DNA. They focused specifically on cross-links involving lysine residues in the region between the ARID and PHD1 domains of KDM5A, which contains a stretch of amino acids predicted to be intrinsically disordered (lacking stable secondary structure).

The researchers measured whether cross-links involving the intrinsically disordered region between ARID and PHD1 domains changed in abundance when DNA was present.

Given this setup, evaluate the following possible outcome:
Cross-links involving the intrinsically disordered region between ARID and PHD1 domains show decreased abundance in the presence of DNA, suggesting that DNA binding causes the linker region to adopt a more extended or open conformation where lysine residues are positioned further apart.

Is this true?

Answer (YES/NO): YES